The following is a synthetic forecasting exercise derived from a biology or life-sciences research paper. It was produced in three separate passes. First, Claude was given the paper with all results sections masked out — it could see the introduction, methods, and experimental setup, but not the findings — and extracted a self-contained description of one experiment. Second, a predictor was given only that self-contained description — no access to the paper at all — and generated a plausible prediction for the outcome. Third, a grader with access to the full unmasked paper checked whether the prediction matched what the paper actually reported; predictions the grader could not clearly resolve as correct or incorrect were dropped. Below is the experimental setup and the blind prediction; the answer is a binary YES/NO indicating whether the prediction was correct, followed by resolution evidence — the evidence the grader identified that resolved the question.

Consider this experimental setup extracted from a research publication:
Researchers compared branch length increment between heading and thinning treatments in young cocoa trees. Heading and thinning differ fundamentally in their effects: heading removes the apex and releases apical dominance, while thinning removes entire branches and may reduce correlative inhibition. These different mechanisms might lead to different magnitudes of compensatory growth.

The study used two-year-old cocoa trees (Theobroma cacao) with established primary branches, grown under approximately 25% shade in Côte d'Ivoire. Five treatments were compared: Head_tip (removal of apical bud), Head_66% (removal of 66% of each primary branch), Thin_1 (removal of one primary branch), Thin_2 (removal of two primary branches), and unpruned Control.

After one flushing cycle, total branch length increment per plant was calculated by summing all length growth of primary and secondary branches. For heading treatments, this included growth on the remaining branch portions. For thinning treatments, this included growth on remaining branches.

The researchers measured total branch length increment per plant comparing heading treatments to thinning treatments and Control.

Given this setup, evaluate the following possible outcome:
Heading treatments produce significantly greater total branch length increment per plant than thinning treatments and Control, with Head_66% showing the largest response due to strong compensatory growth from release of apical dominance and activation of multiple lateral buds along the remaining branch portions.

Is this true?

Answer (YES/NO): NO